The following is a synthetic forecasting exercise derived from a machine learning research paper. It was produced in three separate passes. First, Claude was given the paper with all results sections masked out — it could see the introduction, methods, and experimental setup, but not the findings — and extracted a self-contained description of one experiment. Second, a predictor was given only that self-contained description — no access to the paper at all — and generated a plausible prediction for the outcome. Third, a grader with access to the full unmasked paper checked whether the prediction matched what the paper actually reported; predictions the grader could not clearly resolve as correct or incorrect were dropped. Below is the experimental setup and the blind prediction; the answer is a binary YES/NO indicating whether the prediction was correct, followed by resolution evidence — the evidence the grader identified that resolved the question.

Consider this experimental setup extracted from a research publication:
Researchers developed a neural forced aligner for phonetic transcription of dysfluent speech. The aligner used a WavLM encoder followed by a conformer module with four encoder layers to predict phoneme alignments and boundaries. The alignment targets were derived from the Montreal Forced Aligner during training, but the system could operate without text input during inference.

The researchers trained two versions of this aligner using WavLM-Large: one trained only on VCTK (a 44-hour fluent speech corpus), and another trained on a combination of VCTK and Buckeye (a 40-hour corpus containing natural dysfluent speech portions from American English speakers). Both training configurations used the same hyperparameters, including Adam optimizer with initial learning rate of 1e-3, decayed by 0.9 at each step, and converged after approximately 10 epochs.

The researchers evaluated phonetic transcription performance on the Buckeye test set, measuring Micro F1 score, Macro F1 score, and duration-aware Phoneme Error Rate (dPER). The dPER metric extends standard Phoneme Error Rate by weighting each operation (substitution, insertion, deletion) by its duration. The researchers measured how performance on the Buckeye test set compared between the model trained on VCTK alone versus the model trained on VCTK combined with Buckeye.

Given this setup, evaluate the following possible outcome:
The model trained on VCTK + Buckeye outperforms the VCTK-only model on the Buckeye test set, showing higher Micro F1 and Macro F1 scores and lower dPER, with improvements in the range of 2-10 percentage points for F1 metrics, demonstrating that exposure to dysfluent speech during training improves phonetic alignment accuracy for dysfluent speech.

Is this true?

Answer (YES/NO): NO